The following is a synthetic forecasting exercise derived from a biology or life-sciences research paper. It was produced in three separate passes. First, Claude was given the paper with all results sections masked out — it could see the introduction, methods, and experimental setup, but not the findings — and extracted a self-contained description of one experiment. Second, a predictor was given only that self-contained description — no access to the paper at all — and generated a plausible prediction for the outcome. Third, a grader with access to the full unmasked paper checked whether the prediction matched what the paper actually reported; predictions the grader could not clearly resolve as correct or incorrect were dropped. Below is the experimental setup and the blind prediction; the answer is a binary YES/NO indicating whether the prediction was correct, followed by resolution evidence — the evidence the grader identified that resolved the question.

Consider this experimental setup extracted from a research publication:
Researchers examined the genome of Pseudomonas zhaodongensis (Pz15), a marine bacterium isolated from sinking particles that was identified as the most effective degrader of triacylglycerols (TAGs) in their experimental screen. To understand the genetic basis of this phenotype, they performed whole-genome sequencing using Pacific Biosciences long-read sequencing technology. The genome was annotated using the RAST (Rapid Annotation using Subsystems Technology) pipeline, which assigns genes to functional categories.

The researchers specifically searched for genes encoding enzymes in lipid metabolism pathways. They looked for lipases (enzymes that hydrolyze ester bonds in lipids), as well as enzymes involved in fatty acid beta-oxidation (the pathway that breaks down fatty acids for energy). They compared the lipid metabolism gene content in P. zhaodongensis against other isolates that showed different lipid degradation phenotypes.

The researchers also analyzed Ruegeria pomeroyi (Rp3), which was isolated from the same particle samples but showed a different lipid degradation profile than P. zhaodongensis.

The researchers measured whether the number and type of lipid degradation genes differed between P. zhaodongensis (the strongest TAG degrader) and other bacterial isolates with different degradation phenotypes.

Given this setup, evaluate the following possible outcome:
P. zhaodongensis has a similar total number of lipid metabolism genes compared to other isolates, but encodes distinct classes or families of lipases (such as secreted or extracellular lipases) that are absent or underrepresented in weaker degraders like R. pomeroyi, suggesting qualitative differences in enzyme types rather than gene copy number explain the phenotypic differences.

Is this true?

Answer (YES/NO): NO